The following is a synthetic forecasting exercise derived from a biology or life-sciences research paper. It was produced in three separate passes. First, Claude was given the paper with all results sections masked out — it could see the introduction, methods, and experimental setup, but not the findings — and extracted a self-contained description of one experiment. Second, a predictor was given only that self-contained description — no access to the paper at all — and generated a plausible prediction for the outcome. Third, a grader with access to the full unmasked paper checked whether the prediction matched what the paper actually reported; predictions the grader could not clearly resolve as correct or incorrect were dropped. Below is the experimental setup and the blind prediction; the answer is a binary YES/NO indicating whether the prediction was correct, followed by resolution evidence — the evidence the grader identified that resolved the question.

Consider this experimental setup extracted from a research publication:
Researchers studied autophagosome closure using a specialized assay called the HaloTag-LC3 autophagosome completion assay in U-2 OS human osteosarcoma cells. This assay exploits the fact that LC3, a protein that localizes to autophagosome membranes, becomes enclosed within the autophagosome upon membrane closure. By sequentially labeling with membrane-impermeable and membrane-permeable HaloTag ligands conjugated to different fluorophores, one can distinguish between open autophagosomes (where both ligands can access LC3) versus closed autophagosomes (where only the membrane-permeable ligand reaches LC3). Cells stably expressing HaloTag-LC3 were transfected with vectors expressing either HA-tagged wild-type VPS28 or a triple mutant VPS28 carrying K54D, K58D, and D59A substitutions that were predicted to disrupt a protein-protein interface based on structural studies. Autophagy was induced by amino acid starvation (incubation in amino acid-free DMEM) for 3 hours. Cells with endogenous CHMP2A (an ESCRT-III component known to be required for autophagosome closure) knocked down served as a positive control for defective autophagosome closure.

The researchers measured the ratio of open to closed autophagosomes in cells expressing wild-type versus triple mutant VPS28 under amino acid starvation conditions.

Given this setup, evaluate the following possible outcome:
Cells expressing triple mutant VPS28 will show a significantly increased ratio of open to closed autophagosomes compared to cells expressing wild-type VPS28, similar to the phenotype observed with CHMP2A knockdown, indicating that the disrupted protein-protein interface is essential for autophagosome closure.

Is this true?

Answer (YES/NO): YES